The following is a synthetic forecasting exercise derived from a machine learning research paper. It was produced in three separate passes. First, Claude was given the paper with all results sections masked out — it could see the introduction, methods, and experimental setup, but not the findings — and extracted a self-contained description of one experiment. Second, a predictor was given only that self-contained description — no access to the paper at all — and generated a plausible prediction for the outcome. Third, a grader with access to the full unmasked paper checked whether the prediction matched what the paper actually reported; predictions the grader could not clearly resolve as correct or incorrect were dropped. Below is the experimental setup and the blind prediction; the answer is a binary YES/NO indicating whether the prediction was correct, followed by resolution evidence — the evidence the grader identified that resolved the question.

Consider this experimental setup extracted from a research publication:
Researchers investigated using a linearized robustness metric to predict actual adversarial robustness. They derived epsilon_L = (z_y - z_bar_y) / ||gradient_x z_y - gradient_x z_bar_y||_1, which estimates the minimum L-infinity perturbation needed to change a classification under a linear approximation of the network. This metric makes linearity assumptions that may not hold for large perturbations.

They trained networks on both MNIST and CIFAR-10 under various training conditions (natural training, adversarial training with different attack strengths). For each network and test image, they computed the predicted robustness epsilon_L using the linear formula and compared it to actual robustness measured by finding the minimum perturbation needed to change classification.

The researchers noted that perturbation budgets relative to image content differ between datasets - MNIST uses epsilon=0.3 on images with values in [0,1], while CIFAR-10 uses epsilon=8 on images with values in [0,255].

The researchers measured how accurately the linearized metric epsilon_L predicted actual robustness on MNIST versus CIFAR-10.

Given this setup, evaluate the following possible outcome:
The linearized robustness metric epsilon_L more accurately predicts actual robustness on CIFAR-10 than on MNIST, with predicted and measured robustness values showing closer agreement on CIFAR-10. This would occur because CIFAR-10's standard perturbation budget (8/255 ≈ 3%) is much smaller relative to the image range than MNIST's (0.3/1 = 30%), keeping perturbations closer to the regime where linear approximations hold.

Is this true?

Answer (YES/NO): YES